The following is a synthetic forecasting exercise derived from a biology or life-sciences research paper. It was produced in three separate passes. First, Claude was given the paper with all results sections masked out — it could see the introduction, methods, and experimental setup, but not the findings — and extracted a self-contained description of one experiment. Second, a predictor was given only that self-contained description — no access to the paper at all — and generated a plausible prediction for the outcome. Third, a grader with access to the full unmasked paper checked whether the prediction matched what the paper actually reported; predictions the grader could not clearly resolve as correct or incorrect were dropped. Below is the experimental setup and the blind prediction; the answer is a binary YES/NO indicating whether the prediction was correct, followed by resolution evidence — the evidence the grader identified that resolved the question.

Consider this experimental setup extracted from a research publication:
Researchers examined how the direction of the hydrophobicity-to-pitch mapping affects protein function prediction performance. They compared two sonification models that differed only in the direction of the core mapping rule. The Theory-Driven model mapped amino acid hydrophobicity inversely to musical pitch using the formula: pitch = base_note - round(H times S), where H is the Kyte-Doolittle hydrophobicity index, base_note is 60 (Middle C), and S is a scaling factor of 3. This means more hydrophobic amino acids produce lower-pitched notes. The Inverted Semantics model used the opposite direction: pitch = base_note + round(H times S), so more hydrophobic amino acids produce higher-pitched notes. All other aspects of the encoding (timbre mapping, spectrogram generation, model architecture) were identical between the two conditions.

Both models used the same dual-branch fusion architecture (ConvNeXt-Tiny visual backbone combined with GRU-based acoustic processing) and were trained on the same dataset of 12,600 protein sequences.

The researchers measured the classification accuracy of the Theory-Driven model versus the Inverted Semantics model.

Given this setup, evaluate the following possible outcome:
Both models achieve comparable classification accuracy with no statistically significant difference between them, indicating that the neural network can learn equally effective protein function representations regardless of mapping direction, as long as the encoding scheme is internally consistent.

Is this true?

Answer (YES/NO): NO